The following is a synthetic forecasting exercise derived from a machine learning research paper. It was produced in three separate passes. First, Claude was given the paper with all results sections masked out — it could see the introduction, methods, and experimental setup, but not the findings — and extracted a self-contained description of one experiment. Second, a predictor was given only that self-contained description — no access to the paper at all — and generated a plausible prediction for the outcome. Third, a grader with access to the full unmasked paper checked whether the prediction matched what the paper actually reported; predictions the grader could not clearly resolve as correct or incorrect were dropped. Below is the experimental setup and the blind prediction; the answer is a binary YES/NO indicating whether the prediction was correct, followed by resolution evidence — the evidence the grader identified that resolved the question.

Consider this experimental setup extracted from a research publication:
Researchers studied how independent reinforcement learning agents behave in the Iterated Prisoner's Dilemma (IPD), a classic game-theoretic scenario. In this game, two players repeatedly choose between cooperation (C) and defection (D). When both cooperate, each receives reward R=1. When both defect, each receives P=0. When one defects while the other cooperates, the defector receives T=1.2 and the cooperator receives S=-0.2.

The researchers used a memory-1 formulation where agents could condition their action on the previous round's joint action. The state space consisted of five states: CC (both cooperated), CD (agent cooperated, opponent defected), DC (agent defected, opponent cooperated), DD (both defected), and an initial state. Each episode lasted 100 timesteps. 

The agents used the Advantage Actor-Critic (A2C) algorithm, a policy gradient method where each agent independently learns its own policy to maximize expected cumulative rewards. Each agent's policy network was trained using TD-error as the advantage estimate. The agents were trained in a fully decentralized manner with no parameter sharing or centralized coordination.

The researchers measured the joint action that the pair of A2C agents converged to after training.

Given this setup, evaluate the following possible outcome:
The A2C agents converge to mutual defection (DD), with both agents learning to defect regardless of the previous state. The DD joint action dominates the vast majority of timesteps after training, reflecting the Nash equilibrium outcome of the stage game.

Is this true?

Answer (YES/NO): YES